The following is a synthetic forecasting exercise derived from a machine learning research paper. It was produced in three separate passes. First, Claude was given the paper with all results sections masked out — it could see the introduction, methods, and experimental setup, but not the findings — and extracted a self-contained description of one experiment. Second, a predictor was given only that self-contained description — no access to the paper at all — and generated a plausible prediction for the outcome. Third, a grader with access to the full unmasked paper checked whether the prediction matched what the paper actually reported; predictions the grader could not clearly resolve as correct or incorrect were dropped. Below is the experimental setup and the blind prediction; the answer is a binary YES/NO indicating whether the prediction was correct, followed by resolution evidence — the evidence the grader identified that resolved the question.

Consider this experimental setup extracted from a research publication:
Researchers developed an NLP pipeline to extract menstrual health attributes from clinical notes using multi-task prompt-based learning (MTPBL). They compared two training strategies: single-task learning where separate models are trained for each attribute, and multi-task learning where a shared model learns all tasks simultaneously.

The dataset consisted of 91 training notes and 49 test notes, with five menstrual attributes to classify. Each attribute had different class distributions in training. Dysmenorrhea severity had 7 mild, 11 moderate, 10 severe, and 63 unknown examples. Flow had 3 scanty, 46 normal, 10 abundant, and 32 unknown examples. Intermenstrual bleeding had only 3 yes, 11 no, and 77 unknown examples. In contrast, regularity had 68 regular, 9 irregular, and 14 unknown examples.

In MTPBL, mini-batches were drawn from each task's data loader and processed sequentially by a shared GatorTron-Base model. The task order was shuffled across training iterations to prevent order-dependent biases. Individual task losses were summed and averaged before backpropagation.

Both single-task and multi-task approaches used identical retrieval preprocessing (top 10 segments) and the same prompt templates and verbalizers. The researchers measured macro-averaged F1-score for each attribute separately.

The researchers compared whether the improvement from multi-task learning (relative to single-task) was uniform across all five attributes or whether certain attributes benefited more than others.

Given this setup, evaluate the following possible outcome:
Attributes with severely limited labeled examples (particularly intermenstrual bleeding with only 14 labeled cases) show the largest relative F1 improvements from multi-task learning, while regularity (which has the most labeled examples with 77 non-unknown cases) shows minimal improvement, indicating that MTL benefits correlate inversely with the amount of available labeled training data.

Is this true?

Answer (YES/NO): NO